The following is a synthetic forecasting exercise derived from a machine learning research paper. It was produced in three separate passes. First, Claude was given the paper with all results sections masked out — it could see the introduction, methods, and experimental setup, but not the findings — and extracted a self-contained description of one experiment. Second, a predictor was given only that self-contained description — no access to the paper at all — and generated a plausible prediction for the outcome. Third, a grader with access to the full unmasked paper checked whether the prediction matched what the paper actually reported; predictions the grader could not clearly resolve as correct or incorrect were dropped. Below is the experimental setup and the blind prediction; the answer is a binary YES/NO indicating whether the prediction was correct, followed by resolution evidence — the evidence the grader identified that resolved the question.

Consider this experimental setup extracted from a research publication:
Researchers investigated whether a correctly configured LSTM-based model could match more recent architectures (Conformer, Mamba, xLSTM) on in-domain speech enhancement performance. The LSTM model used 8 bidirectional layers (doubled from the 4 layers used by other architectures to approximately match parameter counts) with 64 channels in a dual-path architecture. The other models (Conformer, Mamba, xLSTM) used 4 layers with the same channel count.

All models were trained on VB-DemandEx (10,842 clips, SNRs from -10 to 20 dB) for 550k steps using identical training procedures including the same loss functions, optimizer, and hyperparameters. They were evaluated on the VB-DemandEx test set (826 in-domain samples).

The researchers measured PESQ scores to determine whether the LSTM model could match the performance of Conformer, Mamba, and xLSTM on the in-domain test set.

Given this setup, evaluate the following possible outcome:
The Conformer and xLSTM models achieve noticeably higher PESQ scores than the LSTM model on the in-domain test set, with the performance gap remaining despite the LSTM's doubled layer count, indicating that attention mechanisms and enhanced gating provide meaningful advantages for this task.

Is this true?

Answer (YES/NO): NO